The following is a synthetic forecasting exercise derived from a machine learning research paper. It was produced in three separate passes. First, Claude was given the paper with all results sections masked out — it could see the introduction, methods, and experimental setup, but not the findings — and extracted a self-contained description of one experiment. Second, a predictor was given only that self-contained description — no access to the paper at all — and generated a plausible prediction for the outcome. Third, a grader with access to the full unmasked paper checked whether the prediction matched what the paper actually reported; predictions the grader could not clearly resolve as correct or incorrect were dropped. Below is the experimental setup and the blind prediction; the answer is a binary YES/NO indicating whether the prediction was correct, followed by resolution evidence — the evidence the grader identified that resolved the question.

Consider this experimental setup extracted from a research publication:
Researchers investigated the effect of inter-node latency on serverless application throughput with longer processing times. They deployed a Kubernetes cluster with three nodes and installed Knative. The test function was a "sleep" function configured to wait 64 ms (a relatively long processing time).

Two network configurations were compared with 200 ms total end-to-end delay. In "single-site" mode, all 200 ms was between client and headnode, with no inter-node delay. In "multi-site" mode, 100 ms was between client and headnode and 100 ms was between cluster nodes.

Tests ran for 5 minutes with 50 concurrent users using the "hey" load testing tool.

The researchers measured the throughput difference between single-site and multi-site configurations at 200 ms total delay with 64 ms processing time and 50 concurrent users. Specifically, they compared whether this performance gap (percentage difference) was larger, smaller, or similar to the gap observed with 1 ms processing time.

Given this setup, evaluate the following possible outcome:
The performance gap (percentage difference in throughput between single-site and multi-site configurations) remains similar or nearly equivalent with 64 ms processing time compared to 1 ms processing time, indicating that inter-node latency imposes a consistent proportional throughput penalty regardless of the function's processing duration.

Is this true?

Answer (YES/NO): NO